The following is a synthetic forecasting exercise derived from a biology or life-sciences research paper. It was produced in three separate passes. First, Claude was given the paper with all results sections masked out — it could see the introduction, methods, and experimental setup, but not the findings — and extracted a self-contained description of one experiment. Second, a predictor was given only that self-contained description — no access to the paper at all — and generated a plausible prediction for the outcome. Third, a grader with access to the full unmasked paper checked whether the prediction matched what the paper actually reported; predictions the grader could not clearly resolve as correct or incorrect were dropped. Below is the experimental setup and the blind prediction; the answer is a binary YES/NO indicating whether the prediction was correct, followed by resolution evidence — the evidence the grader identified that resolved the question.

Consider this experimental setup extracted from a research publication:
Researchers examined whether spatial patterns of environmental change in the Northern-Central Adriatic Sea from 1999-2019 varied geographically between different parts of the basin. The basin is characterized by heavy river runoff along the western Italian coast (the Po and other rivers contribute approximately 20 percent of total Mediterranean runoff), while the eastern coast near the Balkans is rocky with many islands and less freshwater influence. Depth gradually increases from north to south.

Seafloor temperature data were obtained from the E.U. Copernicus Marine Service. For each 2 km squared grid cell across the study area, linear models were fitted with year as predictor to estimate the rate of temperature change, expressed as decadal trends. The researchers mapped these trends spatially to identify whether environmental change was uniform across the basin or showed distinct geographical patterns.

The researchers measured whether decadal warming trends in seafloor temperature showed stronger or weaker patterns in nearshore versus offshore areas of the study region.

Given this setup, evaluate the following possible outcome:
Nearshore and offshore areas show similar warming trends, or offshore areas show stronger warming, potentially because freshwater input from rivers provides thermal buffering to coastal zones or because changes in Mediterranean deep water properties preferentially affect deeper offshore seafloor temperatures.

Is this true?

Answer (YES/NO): YES